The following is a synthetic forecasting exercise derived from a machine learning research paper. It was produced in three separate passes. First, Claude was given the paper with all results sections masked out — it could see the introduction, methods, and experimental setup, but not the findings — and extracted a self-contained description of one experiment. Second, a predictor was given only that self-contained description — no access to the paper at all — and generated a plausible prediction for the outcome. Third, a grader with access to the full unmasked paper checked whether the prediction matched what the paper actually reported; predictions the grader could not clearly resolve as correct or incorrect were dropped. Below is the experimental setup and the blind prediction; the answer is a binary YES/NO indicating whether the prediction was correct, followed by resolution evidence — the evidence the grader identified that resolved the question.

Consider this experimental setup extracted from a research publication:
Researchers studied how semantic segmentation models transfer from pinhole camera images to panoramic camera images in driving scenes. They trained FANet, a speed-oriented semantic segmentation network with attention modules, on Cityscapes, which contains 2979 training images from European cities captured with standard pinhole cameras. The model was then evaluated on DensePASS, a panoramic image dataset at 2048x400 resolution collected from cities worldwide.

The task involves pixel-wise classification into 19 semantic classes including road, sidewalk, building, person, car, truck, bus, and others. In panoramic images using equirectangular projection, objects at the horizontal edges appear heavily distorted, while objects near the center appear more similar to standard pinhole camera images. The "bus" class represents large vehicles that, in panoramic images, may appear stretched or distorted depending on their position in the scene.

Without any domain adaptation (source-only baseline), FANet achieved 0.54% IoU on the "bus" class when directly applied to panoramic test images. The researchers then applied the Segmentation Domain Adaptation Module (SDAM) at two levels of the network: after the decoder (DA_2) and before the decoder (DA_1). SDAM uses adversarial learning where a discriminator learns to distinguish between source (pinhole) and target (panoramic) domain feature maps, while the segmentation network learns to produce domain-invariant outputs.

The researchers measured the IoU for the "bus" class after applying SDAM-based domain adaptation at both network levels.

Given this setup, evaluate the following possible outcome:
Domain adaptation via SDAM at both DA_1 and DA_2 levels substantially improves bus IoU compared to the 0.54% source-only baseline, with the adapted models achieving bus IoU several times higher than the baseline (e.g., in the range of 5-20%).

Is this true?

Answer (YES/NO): NO